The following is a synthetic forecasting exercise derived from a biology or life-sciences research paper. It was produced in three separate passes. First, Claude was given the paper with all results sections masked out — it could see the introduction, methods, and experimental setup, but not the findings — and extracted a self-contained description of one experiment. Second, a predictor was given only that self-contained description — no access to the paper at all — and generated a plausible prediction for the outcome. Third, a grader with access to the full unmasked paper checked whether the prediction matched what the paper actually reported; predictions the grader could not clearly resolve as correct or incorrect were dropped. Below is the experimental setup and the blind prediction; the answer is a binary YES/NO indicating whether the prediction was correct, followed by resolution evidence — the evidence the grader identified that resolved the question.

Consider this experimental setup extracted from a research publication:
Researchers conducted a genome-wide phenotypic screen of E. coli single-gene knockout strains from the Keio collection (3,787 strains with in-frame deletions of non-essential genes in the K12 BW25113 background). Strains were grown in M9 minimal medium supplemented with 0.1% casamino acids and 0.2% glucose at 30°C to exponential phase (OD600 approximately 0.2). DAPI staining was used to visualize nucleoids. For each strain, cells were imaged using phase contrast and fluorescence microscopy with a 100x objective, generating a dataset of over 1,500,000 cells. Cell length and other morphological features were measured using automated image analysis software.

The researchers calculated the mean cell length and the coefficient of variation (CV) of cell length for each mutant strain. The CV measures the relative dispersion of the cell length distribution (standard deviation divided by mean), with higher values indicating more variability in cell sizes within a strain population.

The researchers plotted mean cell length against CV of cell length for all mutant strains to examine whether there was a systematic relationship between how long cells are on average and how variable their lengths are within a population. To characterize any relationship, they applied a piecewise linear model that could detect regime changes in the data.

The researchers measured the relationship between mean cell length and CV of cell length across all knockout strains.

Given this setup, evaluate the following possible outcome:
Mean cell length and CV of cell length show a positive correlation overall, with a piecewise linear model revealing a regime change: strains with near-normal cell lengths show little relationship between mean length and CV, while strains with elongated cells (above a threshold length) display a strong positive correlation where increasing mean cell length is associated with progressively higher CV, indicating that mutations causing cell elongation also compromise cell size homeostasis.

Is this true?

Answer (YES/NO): YES